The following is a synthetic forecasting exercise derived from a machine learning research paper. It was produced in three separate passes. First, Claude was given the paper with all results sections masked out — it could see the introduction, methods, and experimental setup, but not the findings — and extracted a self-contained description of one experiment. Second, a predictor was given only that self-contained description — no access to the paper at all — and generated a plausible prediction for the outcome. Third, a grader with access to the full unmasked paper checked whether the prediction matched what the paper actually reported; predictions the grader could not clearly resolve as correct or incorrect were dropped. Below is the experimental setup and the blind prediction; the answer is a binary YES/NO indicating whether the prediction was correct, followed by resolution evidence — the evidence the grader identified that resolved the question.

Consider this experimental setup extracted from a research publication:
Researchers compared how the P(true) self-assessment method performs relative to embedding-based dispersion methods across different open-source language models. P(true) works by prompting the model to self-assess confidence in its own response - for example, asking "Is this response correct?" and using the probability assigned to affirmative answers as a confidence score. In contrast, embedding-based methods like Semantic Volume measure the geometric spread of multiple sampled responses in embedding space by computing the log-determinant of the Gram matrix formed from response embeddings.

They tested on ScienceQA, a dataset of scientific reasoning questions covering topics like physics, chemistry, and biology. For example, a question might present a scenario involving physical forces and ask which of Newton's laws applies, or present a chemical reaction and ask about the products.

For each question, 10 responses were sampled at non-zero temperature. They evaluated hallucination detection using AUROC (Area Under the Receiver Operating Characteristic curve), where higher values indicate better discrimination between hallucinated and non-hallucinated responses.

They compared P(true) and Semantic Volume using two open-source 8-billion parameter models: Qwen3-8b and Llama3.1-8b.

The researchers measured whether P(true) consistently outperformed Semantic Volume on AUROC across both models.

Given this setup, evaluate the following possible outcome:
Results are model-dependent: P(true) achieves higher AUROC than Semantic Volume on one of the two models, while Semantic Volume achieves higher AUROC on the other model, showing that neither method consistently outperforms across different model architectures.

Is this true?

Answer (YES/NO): YES